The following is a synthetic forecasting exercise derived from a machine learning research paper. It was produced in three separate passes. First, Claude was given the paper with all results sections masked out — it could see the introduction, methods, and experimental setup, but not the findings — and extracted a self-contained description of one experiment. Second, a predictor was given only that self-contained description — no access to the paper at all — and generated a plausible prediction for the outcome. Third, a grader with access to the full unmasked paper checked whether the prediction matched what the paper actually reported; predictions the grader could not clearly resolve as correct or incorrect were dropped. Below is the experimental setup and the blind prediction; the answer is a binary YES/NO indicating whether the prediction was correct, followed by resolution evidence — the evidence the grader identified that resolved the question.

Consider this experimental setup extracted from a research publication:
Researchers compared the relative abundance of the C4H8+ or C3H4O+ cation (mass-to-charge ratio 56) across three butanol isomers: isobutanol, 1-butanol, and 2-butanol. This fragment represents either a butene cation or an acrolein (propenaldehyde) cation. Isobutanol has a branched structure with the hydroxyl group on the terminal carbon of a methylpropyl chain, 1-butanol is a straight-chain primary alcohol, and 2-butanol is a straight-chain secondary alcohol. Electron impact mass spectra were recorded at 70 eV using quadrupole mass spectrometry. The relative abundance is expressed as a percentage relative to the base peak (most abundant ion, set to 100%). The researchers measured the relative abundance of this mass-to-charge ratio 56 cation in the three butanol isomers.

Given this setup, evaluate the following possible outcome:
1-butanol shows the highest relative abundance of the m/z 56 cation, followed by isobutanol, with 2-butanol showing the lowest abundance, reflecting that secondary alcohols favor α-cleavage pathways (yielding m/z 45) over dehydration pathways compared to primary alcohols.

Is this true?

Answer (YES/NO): YES